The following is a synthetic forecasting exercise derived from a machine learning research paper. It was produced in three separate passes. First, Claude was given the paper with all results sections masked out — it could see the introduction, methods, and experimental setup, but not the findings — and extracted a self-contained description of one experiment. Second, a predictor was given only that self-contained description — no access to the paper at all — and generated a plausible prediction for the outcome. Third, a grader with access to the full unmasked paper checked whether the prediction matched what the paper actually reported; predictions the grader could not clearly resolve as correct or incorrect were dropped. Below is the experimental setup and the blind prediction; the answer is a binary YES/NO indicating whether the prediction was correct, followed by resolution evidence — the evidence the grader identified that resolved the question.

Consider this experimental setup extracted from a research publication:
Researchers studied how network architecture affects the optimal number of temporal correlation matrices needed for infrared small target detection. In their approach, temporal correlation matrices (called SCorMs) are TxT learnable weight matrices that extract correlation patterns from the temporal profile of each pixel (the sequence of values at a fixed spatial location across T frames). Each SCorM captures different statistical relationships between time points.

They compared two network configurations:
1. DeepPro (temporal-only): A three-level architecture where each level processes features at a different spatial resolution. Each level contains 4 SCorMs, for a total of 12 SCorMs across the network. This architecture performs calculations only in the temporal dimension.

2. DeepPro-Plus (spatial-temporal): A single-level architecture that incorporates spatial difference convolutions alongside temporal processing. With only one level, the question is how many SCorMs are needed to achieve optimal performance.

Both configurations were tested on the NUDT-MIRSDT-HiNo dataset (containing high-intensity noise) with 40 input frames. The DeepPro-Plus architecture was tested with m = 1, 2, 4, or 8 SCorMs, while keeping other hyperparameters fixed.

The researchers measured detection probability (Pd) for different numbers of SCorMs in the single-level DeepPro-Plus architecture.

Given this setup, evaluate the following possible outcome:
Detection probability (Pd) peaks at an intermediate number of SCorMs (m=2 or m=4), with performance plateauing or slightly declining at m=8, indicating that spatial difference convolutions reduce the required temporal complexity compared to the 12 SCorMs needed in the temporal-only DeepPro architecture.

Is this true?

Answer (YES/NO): NO